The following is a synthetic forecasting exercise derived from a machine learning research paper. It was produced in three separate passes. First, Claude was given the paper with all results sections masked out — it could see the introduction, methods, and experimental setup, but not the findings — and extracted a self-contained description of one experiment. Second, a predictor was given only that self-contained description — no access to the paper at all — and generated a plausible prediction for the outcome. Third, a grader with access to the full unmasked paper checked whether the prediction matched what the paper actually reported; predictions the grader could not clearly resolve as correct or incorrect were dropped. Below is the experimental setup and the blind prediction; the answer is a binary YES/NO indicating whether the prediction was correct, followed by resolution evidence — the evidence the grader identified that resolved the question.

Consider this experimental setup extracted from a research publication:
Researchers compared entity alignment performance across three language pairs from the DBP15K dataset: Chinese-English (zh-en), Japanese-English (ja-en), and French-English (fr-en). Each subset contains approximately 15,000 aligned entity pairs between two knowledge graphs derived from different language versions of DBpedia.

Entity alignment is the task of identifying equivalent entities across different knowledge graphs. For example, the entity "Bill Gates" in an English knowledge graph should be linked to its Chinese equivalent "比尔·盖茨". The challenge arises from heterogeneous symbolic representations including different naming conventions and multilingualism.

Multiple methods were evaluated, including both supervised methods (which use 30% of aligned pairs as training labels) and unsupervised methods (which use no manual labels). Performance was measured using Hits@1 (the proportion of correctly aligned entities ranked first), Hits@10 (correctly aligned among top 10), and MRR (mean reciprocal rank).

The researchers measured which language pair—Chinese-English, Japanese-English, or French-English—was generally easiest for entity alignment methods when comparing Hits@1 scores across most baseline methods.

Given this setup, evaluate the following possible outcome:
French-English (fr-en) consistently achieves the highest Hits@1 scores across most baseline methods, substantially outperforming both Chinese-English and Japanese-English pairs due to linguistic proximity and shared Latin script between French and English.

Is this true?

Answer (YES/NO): YES